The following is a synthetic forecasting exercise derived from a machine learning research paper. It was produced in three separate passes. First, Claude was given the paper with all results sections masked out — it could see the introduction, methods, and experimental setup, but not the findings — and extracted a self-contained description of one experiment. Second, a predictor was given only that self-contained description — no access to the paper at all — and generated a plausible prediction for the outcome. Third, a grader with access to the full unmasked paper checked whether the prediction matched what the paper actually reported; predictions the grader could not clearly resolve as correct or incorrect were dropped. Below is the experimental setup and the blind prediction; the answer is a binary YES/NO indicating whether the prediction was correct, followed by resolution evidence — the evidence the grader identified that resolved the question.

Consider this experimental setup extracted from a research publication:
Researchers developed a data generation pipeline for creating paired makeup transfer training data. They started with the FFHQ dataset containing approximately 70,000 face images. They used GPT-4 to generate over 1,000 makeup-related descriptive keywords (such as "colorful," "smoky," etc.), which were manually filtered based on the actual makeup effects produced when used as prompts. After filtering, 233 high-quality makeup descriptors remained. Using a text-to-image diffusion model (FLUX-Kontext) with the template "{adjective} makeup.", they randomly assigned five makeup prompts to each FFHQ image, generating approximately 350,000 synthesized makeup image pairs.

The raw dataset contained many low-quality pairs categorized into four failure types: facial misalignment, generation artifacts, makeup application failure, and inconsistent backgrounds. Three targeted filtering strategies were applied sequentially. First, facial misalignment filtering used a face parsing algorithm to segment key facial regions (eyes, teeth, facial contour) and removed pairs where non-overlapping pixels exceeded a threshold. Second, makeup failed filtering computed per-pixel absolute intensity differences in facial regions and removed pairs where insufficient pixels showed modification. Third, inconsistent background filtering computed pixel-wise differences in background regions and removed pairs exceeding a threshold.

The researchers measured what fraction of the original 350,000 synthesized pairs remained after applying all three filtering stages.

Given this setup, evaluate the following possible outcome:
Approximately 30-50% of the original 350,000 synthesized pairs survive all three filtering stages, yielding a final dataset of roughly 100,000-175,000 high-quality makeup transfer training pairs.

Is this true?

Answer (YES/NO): NO